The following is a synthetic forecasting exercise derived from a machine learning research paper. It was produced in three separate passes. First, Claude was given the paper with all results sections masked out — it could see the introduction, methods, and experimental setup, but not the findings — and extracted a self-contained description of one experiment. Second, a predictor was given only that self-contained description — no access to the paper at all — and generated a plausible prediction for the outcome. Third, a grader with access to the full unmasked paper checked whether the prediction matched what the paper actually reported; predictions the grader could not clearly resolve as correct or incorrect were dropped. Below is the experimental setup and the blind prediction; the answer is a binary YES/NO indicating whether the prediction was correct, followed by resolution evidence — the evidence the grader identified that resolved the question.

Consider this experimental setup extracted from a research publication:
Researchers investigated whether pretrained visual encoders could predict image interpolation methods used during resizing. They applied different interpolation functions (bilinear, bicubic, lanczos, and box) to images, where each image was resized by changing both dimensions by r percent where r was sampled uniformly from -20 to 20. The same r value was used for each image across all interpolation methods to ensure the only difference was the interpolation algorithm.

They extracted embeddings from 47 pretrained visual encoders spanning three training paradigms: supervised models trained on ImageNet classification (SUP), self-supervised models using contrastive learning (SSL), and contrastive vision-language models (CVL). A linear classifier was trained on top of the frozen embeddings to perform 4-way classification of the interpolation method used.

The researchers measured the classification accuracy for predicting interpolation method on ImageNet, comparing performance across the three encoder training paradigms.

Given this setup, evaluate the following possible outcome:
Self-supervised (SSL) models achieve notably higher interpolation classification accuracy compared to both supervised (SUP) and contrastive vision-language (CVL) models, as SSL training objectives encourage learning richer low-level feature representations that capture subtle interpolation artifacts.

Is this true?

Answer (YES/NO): NO